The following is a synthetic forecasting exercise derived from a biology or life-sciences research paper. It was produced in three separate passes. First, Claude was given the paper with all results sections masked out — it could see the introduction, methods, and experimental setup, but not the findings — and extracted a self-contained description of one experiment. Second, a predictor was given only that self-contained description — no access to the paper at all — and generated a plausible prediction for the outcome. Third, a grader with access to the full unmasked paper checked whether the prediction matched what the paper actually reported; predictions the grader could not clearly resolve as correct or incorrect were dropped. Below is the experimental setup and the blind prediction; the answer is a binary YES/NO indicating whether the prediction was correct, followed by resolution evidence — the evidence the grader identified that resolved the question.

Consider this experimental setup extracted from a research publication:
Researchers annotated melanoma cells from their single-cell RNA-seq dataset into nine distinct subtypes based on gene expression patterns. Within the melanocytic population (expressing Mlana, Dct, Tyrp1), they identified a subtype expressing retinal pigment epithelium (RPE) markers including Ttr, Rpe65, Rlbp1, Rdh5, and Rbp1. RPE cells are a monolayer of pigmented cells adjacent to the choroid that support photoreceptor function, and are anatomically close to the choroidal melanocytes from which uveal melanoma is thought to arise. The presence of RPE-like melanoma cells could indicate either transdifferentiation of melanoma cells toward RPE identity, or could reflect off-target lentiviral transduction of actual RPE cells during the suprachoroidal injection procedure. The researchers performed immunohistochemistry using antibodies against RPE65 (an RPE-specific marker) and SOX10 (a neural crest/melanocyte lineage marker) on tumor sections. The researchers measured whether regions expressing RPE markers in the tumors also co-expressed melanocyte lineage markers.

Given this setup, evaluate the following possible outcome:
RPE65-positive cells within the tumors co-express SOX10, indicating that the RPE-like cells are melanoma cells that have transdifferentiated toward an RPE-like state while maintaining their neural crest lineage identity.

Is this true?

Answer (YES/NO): NO